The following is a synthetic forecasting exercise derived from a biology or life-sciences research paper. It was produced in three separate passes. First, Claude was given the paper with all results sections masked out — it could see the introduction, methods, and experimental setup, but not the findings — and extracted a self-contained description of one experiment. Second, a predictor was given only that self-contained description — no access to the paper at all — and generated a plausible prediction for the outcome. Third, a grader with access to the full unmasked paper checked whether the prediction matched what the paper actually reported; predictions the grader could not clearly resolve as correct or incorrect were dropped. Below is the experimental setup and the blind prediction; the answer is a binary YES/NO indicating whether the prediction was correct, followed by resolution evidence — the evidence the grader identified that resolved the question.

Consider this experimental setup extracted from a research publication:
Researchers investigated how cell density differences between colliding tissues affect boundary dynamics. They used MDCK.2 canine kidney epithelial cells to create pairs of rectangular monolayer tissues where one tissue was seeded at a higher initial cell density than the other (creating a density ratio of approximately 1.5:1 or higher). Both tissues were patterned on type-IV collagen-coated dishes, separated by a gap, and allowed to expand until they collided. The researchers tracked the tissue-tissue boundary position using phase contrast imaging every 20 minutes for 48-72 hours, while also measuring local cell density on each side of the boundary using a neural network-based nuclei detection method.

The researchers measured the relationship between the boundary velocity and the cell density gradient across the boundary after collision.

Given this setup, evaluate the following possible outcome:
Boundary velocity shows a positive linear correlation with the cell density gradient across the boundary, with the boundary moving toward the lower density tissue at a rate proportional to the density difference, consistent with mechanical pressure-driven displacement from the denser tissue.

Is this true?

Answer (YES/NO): NO